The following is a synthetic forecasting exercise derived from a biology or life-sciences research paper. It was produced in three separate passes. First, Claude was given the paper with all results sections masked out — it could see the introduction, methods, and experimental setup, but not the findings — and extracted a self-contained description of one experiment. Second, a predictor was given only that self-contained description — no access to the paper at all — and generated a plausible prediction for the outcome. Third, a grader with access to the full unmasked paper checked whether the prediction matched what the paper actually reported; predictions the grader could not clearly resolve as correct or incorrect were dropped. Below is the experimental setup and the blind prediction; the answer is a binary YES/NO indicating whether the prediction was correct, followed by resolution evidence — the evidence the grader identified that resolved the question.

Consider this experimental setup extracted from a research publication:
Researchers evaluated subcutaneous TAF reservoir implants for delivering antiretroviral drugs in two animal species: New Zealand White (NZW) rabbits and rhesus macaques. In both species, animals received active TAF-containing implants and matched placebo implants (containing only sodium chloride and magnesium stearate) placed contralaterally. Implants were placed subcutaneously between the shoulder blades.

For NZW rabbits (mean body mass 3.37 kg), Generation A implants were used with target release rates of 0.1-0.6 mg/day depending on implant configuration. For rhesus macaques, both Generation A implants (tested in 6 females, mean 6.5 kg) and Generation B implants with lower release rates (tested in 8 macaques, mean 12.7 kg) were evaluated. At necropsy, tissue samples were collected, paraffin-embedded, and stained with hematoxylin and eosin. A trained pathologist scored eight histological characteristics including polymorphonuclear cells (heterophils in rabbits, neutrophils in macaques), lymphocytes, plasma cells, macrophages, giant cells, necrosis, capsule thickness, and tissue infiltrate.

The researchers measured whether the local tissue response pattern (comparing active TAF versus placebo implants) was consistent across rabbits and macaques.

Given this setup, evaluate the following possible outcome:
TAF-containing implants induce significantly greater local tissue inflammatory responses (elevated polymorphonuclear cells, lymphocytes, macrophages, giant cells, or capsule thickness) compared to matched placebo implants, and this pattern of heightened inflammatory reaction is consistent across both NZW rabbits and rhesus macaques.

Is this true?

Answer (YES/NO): YES